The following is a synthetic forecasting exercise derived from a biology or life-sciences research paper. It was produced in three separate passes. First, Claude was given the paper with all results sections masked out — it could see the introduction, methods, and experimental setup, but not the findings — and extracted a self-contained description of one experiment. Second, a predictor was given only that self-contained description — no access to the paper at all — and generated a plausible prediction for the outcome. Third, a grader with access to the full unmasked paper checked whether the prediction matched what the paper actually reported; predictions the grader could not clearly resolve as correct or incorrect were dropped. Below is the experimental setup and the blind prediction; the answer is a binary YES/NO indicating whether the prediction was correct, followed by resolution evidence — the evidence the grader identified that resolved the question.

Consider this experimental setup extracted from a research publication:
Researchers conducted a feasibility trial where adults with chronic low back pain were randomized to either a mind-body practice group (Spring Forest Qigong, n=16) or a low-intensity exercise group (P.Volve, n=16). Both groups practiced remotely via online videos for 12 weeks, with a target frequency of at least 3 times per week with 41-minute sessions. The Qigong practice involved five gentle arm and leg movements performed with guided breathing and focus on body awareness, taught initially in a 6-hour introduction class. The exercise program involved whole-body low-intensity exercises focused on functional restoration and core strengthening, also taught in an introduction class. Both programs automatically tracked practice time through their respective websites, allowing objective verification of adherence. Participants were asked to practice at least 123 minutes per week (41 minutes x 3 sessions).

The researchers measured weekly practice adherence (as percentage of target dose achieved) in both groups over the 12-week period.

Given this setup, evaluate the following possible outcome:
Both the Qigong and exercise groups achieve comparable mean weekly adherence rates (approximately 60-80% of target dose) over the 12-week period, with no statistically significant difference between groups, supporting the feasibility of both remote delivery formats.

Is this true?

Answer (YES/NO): NO